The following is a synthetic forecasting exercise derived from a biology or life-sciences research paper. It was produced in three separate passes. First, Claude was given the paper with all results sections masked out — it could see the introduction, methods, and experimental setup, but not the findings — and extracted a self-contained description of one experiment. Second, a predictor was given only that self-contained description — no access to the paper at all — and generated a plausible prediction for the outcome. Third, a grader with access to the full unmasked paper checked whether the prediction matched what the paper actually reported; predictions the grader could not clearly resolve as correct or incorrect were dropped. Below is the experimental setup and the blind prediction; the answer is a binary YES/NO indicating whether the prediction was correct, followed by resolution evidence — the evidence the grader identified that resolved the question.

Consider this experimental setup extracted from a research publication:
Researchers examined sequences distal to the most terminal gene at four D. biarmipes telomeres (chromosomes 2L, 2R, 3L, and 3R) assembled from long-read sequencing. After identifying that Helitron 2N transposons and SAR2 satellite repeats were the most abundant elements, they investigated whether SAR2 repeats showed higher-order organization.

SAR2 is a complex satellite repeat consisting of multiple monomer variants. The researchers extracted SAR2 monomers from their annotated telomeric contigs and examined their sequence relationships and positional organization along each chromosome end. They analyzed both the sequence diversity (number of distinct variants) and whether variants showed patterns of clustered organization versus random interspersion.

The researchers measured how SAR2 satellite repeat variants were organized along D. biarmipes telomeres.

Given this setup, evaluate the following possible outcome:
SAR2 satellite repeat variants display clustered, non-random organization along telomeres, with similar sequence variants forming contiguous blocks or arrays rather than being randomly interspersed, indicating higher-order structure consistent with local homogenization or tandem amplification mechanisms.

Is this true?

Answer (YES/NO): YES